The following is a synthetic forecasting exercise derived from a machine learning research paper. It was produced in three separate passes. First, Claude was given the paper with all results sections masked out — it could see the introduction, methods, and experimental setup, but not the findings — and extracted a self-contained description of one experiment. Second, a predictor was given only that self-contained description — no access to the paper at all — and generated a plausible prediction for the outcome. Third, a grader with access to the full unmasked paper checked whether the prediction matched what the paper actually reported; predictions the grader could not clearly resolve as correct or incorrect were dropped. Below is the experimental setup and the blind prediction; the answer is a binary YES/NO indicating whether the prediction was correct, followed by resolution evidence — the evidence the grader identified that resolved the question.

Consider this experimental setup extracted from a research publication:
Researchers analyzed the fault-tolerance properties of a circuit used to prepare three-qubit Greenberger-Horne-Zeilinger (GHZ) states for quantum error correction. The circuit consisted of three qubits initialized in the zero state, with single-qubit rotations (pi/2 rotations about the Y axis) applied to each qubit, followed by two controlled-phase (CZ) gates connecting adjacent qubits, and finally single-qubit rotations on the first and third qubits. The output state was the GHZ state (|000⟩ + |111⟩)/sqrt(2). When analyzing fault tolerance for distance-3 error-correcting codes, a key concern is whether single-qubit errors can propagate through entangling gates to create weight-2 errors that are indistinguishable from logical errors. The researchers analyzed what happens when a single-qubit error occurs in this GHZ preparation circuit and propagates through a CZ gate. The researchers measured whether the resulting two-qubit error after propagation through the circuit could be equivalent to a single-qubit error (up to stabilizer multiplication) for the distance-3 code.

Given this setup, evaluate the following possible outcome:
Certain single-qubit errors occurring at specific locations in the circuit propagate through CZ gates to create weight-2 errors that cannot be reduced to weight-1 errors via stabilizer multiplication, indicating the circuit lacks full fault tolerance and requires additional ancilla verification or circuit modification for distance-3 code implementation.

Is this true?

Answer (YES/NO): NO